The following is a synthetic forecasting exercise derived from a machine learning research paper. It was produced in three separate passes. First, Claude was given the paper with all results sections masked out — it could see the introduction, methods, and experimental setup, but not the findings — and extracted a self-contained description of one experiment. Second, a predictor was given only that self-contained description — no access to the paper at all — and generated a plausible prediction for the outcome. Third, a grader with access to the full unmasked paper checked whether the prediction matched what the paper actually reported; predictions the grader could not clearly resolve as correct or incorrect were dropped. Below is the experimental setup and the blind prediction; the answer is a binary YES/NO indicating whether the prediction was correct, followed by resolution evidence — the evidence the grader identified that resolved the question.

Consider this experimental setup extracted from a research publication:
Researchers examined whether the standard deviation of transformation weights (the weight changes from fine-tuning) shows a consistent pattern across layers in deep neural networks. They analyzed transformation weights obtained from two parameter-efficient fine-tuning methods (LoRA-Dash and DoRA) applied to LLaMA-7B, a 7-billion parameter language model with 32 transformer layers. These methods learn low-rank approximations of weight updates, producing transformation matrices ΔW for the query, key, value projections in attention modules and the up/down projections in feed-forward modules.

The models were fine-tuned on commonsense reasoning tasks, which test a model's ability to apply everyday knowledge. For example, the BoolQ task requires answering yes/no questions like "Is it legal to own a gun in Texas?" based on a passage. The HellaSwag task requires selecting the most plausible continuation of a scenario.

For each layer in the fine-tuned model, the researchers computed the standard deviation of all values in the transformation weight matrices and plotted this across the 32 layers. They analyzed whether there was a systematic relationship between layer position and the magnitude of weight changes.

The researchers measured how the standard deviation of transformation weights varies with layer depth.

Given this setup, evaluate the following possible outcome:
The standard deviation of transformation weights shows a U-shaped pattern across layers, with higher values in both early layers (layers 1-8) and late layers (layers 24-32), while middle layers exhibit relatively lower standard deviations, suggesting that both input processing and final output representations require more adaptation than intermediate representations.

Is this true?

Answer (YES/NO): NO